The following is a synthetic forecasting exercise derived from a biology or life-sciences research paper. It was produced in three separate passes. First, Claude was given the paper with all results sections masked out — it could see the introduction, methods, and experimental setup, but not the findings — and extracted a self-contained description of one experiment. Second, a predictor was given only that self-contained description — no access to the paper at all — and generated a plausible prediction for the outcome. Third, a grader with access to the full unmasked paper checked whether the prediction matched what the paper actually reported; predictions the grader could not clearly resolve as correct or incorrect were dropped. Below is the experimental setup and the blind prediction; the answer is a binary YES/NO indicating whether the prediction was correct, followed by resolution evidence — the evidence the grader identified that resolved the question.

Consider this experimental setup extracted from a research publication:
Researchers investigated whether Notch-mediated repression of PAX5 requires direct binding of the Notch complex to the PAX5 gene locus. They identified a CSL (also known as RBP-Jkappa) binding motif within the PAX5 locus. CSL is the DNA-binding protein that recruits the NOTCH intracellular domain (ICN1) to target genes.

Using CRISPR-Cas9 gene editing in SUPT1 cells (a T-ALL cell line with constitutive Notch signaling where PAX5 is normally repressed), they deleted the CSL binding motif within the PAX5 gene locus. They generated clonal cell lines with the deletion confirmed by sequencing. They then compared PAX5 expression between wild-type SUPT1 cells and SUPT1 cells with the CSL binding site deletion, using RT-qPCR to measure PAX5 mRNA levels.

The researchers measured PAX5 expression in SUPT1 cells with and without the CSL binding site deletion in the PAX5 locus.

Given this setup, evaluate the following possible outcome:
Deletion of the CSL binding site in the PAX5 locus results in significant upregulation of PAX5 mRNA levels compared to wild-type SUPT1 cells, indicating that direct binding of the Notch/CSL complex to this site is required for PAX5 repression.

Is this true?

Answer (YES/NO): YES